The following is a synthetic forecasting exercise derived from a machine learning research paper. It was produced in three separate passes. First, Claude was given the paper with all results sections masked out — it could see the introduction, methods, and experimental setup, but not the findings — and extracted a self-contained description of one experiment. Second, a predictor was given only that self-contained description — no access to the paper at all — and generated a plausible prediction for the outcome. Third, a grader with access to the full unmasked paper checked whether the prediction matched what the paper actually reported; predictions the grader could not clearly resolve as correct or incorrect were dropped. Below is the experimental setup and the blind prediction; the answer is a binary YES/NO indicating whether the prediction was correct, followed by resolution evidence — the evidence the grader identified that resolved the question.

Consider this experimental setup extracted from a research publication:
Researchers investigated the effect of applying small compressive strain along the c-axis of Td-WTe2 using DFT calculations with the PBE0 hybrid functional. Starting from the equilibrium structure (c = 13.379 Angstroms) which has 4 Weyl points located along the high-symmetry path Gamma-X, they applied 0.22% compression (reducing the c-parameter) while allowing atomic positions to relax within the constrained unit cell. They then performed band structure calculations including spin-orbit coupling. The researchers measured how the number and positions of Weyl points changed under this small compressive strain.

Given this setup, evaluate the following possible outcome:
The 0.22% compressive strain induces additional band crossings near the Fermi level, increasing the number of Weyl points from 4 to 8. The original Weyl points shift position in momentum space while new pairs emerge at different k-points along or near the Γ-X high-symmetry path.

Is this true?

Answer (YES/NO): NO